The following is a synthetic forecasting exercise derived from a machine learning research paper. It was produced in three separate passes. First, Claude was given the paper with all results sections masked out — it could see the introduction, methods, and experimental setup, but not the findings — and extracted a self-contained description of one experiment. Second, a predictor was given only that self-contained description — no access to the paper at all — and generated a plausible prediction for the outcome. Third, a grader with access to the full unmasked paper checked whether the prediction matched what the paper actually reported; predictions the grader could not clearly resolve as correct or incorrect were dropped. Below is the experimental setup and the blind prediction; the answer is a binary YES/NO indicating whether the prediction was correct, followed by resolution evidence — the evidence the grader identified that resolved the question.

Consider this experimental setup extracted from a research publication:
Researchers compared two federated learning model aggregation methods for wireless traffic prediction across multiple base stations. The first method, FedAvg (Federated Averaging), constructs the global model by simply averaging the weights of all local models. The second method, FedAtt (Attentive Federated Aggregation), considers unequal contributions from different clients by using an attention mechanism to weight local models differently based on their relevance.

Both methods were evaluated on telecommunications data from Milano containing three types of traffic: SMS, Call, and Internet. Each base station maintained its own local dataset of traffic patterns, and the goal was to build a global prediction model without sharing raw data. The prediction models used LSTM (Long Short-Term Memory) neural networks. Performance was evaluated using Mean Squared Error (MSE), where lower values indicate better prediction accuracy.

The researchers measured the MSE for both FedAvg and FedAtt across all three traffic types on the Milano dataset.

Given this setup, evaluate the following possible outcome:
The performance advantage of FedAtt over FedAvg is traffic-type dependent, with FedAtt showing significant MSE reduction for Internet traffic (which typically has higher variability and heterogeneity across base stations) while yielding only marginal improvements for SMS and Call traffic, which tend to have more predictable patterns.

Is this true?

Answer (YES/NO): NO